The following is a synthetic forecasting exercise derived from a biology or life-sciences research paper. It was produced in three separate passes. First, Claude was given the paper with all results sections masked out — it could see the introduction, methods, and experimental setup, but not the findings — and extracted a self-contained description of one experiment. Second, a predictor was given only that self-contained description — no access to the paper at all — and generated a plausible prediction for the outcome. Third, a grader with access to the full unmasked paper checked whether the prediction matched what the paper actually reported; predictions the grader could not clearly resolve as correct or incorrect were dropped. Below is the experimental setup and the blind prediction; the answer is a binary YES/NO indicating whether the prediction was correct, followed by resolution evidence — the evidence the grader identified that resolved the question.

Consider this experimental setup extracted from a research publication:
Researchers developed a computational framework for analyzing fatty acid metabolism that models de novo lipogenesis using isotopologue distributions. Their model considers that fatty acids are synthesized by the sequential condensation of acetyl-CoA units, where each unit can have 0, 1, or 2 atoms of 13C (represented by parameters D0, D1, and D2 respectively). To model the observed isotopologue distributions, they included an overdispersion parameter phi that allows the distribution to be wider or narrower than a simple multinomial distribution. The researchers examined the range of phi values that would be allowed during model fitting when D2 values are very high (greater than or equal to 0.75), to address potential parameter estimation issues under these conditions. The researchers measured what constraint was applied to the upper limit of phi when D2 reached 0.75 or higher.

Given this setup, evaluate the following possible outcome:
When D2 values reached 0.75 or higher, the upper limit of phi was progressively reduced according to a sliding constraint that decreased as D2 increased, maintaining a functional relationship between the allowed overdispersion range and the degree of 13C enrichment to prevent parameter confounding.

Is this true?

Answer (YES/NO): YES